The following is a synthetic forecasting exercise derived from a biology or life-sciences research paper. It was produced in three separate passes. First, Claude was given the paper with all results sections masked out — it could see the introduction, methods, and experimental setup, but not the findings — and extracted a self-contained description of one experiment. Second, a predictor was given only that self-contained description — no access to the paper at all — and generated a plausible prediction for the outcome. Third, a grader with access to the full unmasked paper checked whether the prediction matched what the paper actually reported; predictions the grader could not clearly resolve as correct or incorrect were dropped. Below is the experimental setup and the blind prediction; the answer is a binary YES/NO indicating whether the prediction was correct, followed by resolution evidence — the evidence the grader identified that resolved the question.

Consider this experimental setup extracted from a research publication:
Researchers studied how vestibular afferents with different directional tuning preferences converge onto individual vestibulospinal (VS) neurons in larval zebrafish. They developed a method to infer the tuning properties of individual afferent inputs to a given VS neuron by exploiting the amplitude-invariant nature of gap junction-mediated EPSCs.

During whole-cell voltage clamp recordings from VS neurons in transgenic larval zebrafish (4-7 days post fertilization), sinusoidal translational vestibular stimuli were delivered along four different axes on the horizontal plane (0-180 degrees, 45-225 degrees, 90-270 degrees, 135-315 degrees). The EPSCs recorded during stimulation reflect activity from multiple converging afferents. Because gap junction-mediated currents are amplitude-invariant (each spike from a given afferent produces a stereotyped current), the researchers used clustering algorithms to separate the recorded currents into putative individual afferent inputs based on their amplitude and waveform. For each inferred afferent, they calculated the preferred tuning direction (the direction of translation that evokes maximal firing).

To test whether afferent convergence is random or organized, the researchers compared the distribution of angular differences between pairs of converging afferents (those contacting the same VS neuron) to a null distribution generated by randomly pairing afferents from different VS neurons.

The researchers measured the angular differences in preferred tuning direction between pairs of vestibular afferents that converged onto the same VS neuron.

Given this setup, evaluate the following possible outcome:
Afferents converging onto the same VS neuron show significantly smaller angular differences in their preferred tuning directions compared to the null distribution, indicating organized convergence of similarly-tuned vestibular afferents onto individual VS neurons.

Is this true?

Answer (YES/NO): YES